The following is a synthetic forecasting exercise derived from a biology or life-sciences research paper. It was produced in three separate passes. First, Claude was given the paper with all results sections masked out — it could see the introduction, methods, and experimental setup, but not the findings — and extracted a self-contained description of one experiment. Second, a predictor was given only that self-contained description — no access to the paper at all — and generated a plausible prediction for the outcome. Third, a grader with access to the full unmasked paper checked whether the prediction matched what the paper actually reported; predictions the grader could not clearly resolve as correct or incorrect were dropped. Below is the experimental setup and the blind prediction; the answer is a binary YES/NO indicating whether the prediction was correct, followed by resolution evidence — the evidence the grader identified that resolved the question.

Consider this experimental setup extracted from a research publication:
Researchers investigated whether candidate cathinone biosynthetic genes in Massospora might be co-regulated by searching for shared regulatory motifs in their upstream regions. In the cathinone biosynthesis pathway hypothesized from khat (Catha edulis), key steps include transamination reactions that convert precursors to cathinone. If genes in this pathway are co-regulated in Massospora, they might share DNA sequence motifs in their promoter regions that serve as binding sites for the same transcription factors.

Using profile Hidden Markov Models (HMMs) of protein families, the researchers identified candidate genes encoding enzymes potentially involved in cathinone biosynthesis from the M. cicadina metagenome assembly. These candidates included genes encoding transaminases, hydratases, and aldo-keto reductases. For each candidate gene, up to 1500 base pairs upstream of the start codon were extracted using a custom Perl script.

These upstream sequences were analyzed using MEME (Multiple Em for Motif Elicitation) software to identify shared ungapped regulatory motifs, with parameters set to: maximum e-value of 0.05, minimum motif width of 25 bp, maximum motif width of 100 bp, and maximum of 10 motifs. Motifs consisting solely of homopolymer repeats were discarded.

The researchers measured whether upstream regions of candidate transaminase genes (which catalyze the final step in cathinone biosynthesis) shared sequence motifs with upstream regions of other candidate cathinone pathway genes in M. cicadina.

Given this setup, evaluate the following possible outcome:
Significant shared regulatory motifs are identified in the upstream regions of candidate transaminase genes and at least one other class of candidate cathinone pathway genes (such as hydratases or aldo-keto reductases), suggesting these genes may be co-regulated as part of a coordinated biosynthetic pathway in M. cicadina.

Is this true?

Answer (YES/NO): YES